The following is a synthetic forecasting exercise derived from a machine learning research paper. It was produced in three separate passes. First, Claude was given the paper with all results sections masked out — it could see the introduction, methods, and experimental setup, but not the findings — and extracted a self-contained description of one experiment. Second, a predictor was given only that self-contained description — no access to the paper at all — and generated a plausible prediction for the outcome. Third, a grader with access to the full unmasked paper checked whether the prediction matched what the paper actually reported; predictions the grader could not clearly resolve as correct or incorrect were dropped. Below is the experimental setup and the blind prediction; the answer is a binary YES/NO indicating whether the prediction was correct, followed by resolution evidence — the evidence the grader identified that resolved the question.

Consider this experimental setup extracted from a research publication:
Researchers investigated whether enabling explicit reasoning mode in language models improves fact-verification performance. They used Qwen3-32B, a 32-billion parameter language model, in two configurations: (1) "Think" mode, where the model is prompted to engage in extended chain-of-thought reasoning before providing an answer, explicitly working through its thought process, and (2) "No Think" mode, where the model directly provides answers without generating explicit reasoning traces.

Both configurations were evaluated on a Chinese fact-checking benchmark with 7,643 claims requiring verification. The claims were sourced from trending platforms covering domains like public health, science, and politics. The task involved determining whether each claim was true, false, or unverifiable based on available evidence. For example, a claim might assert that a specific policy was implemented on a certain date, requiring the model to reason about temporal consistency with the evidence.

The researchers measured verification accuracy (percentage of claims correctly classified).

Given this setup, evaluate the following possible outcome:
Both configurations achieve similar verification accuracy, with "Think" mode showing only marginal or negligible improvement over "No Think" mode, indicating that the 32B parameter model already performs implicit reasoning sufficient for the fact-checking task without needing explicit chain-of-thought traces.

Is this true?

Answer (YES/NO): NO